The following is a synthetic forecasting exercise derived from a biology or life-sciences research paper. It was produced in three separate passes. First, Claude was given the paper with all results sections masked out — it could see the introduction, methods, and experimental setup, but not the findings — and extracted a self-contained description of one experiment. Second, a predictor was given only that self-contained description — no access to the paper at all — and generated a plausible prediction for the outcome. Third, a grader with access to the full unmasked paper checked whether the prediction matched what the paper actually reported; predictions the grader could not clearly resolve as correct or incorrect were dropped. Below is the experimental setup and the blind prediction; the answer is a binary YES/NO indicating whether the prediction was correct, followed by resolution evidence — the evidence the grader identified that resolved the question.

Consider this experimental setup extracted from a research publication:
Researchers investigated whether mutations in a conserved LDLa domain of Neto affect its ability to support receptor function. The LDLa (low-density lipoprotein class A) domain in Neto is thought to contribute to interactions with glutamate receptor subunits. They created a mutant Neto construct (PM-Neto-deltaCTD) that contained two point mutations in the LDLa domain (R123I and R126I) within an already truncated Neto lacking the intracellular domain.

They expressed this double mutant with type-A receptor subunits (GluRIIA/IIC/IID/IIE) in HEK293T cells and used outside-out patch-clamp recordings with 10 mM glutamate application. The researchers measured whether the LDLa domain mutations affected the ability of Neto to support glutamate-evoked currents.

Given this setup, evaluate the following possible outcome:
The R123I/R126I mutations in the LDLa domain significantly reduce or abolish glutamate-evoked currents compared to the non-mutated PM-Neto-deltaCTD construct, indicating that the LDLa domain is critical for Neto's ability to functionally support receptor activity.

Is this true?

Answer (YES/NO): NO